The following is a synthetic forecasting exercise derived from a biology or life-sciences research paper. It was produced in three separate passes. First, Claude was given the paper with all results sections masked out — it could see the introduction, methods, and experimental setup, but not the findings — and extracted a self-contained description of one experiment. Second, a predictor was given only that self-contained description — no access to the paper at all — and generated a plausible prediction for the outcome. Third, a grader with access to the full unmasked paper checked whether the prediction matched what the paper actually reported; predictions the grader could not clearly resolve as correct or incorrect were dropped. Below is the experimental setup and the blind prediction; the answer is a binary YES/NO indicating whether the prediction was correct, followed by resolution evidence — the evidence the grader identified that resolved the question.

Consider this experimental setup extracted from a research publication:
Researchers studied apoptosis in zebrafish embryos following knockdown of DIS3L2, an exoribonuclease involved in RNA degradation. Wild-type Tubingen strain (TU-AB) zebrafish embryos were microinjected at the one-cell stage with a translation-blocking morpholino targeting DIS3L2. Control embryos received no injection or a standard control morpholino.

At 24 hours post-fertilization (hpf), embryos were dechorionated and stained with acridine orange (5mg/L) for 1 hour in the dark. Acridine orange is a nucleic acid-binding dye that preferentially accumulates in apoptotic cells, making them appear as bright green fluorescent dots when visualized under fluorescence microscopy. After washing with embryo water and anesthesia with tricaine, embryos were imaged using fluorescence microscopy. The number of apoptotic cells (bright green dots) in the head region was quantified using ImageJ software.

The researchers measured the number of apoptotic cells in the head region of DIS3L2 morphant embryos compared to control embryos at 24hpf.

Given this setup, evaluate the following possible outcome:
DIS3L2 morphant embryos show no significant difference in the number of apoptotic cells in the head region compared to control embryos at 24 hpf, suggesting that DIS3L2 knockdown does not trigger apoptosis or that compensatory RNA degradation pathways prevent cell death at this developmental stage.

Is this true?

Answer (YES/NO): NO